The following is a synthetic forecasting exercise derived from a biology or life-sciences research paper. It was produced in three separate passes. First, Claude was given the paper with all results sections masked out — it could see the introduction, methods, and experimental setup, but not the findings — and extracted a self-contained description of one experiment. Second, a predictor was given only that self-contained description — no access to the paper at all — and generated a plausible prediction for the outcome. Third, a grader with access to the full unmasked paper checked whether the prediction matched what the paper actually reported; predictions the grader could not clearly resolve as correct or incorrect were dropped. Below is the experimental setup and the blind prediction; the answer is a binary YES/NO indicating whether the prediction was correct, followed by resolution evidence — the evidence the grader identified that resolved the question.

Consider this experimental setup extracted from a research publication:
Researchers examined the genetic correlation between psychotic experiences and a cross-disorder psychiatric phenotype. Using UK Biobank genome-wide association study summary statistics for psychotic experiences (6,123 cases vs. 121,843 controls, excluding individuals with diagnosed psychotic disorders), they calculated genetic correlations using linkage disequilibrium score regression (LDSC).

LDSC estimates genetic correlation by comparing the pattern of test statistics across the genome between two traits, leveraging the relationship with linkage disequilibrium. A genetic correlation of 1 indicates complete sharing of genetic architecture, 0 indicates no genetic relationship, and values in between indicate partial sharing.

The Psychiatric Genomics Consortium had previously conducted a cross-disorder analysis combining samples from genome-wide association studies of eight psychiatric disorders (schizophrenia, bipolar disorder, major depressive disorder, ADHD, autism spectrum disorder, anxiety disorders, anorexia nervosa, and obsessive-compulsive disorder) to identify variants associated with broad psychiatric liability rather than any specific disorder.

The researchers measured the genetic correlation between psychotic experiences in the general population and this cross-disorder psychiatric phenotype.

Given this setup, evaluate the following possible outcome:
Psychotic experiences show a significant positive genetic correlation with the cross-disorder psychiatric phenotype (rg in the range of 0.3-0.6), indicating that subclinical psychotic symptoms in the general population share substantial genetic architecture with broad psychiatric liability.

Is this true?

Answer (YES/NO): YES